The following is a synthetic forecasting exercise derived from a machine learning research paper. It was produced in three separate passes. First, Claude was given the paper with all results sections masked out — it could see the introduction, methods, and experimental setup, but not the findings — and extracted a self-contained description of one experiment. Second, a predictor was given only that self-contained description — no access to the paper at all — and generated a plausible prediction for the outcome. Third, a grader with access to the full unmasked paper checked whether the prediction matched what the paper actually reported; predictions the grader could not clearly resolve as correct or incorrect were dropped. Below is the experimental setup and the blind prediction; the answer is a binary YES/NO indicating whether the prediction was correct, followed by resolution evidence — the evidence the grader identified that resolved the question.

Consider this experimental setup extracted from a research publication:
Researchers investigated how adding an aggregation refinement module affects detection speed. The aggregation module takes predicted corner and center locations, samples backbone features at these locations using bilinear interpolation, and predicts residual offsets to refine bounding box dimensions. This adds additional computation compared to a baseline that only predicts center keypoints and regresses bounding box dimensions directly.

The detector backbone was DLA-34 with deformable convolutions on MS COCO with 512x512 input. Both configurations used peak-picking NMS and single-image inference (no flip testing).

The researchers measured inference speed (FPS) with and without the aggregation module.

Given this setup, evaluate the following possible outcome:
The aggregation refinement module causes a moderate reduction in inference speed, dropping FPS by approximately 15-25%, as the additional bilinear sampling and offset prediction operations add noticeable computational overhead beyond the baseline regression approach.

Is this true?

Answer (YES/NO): NO